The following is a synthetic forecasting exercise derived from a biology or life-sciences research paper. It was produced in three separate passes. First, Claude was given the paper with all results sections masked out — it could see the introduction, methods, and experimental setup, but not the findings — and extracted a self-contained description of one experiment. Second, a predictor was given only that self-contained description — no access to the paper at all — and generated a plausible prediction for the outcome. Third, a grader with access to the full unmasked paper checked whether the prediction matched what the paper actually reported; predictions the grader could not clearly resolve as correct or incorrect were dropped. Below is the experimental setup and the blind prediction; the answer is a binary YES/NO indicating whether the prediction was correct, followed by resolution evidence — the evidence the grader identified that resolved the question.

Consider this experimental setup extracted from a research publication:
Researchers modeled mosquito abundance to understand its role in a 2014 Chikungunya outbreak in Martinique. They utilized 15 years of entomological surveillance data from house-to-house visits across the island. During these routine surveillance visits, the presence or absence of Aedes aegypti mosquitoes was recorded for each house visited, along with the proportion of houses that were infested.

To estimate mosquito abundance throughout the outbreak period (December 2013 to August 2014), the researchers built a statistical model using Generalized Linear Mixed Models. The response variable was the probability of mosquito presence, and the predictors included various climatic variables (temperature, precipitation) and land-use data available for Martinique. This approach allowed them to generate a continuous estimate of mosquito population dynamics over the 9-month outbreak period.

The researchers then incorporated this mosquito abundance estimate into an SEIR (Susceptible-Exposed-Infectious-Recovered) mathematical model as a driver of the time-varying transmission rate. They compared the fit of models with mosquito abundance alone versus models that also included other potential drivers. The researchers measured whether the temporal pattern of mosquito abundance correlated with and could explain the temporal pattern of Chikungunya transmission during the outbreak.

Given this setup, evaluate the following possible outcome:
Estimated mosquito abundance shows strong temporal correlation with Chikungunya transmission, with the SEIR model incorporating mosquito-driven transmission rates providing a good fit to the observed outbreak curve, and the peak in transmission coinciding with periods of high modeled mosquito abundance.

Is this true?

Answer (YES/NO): NO